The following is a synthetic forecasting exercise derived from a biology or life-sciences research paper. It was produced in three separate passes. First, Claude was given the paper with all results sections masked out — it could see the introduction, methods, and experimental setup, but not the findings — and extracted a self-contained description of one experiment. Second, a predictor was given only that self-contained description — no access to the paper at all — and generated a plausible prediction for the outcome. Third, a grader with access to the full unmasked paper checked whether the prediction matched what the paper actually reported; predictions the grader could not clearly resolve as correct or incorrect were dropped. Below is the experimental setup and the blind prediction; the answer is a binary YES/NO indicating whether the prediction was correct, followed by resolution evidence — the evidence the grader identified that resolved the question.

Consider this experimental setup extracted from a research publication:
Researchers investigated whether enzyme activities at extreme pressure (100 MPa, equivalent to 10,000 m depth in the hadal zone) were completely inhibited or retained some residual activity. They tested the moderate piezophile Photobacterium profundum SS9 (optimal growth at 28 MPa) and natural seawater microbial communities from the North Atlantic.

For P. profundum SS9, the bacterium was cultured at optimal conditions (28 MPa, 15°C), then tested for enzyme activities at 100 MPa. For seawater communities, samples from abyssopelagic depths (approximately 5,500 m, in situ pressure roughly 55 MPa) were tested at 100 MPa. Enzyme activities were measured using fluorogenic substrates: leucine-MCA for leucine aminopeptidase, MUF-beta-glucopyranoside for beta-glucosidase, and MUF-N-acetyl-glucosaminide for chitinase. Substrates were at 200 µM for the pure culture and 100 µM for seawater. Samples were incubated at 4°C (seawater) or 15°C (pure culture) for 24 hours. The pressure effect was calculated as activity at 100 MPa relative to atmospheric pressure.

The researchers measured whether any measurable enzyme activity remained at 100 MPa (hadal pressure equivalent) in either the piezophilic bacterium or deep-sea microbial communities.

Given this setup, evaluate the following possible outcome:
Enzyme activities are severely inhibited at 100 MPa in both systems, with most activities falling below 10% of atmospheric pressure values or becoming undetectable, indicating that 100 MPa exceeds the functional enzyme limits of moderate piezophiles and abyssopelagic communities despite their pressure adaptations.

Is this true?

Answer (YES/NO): NO